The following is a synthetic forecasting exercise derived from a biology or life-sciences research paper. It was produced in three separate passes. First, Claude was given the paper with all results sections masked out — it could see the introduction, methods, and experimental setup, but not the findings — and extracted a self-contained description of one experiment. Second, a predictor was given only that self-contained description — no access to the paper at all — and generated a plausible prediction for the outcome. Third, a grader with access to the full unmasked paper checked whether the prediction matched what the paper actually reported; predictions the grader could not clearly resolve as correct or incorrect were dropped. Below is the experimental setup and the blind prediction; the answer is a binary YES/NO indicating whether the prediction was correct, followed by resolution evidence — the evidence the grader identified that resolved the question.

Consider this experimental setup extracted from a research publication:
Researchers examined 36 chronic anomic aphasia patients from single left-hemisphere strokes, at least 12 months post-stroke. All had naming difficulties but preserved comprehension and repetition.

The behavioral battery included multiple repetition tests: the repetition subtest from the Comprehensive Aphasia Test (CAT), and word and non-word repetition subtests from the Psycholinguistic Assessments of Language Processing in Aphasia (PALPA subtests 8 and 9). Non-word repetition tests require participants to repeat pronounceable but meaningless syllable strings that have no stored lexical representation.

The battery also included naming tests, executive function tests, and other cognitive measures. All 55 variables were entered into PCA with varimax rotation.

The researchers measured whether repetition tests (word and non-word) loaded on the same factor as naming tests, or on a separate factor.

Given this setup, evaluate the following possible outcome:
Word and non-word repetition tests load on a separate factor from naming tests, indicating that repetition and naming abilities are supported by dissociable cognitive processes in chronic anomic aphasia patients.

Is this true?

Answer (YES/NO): YES